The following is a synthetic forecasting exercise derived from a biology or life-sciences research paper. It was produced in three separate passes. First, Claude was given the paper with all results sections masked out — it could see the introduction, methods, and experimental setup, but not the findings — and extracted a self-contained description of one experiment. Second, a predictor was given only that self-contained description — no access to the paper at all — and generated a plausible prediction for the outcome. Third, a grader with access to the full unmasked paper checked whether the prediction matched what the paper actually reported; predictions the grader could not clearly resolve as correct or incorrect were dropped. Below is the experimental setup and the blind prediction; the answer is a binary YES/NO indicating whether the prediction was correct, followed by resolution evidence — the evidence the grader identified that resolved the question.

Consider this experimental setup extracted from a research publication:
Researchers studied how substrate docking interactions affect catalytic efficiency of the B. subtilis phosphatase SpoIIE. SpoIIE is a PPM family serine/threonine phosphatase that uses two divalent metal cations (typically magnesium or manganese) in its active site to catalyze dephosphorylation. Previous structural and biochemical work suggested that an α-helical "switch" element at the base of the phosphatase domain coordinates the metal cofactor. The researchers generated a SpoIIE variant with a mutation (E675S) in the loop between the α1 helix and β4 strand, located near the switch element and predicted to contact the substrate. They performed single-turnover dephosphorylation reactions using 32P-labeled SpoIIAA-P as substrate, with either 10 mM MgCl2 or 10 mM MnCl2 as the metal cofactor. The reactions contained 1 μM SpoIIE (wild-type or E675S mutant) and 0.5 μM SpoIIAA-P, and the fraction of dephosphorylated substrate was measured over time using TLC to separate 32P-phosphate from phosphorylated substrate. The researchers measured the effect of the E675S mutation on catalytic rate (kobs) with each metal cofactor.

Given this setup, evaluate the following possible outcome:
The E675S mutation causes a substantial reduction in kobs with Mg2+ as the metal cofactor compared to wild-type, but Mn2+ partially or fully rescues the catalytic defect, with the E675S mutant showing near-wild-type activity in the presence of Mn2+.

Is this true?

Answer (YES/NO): NO